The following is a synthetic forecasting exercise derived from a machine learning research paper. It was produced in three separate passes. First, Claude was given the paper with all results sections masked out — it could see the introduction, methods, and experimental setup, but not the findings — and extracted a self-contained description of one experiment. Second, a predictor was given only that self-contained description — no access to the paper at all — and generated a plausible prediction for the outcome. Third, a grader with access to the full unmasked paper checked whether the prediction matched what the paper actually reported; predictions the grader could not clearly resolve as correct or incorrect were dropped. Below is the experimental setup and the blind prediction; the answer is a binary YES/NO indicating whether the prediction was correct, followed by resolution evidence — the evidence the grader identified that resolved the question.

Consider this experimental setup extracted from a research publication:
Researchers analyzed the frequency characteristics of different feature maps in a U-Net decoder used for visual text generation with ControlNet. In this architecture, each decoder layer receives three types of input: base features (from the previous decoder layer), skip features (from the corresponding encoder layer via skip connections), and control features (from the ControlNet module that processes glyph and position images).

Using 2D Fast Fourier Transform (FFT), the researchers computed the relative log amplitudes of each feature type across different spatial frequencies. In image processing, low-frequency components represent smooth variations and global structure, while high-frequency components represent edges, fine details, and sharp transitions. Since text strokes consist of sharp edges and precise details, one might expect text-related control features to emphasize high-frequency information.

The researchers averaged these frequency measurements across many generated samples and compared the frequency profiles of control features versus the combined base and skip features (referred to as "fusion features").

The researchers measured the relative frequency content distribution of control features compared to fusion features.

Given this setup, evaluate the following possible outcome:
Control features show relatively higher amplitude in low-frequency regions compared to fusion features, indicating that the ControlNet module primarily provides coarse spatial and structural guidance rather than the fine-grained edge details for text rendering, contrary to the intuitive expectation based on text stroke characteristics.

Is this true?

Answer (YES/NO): NO